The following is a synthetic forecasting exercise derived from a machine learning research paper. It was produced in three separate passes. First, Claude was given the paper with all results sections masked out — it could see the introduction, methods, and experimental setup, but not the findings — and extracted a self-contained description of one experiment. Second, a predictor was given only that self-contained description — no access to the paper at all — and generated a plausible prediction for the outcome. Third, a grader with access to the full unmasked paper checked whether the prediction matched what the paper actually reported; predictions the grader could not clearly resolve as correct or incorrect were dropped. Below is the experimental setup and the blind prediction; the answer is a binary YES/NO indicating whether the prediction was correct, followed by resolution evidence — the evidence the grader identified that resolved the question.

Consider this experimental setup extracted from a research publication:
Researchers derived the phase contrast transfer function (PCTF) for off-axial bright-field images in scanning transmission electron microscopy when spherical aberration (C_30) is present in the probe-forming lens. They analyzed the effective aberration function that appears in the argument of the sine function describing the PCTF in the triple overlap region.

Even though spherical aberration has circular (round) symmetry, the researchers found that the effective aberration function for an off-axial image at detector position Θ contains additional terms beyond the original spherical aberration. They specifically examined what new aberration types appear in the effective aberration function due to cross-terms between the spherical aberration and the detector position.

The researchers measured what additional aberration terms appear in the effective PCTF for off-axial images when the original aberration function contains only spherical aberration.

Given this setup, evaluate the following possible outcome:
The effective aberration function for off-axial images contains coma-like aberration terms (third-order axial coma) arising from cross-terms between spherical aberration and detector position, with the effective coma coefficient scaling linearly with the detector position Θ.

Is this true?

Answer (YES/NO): NO